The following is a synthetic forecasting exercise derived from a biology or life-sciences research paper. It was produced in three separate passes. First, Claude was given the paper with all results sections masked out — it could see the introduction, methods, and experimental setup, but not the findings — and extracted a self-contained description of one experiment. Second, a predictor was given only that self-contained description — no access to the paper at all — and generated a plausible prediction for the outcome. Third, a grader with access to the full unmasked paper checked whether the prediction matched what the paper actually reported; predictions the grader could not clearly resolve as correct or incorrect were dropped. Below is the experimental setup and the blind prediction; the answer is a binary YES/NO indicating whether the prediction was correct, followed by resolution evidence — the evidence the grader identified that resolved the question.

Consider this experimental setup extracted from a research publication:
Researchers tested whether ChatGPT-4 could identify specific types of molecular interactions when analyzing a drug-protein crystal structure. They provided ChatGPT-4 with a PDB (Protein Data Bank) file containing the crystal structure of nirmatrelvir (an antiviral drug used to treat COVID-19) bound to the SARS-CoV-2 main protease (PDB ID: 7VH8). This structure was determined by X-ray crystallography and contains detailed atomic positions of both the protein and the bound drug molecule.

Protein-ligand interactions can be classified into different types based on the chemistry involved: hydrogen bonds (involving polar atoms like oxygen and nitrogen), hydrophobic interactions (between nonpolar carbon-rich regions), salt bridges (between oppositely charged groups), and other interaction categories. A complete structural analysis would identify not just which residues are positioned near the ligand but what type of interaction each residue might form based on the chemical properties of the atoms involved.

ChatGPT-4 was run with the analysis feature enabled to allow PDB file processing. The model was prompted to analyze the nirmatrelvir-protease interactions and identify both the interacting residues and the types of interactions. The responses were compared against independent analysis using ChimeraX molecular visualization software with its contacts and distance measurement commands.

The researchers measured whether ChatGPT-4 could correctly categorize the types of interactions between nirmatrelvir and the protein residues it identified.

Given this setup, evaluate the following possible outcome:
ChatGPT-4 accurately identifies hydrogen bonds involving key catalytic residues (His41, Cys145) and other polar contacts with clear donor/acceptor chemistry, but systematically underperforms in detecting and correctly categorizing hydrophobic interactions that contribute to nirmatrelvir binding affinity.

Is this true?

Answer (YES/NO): NO